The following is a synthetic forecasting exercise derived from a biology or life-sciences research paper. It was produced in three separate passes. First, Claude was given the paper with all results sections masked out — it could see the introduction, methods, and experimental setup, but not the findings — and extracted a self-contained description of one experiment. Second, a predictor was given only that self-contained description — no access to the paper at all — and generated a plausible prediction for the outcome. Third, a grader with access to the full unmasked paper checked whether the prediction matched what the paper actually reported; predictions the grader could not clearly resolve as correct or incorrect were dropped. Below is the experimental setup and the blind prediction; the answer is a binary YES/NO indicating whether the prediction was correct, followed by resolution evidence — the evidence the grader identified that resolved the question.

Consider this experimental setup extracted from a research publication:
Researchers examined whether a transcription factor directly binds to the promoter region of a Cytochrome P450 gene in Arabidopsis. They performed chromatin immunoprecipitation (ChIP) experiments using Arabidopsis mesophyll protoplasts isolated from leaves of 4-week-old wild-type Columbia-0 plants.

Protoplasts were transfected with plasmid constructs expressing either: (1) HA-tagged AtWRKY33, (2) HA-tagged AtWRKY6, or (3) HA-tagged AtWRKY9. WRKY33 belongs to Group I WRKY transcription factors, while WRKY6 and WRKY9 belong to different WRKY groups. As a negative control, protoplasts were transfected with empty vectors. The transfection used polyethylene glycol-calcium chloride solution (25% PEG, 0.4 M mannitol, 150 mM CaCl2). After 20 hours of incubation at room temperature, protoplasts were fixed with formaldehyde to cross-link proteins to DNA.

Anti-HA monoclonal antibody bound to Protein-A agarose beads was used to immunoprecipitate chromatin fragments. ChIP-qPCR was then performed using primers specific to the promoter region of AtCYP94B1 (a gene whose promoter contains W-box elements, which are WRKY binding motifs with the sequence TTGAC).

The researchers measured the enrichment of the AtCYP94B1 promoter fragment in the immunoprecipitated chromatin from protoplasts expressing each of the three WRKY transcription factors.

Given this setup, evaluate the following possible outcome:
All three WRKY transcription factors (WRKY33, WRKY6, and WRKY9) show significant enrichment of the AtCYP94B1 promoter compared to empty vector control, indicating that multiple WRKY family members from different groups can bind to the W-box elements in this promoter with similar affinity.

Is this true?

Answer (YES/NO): NO